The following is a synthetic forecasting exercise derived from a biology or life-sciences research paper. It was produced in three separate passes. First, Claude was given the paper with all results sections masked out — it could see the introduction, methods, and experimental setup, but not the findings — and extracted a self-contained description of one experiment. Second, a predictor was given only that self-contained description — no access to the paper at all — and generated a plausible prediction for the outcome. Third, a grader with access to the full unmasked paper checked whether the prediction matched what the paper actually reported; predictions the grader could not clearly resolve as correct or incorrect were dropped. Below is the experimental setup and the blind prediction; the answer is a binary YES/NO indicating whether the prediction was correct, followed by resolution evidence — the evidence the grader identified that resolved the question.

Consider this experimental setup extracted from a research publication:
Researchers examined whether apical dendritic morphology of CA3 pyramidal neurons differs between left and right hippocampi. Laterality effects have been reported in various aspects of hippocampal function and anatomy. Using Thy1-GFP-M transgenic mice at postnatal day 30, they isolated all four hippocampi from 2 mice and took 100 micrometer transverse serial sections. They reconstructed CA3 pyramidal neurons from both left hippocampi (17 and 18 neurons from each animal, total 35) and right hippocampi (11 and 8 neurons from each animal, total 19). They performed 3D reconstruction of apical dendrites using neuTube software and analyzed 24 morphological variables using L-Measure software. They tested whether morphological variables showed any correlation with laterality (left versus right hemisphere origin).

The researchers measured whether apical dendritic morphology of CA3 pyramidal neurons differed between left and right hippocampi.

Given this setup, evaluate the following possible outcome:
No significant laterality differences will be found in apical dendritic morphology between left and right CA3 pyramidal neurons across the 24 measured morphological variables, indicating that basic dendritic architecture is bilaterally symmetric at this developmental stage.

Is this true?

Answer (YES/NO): NO